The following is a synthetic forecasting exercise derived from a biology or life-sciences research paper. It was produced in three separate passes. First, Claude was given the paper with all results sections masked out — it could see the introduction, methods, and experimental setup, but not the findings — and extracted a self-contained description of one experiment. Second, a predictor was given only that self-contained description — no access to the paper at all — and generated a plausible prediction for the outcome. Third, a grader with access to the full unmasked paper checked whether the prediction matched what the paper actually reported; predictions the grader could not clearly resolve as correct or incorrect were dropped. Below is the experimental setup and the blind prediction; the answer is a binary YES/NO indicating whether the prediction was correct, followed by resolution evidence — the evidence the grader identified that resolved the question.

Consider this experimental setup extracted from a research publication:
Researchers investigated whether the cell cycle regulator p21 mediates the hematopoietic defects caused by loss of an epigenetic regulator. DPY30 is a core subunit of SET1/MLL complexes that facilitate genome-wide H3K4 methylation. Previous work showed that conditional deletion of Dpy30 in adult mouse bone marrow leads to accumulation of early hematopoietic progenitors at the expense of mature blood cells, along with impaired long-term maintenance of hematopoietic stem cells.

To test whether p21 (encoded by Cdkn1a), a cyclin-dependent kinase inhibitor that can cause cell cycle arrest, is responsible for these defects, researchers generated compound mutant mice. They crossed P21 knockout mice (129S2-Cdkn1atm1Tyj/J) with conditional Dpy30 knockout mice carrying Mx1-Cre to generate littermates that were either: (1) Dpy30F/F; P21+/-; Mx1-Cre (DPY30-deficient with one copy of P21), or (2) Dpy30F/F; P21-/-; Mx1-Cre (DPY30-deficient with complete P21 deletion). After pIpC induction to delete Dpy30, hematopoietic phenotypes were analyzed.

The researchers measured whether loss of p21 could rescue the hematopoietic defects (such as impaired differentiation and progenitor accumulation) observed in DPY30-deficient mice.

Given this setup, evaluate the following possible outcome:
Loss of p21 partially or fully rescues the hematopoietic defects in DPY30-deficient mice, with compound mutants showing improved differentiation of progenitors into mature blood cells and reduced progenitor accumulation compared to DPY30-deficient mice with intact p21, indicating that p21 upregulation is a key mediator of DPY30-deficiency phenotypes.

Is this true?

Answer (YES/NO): YES